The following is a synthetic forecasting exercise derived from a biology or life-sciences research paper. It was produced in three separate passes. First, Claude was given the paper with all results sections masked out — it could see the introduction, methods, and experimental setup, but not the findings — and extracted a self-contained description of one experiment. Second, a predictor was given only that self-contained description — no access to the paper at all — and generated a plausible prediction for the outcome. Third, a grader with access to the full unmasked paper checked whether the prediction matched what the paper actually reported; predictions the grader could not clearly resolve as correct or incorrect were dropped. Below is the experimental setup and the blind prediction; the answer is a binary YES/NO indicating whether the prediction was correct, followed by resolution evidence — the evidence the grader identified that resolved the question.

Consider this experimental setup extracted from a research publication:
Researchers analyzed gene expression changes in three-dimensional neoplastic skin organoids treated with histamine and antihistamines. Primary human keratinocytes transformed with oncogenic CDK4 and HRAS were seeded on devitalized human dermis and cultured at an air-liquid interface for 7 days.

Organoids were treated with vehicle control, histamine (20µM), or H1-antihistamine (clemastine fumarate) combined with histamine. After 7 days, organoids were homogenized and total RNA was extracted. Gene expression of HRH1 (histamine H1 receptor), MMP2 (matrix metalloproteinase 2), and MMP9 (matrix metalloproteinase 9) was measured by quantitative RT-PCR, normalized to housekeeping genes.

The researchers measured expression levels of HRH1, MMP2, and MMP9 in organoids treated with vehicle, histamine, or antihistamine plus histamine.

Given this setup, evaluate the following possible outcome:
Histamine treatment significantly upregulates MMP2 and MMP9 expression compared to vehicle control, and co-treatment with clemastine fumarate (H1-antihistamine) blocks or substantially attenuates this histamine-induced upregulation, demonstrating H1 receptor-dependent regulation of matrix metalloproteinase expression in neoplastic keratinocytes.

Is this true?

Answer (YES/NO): YES